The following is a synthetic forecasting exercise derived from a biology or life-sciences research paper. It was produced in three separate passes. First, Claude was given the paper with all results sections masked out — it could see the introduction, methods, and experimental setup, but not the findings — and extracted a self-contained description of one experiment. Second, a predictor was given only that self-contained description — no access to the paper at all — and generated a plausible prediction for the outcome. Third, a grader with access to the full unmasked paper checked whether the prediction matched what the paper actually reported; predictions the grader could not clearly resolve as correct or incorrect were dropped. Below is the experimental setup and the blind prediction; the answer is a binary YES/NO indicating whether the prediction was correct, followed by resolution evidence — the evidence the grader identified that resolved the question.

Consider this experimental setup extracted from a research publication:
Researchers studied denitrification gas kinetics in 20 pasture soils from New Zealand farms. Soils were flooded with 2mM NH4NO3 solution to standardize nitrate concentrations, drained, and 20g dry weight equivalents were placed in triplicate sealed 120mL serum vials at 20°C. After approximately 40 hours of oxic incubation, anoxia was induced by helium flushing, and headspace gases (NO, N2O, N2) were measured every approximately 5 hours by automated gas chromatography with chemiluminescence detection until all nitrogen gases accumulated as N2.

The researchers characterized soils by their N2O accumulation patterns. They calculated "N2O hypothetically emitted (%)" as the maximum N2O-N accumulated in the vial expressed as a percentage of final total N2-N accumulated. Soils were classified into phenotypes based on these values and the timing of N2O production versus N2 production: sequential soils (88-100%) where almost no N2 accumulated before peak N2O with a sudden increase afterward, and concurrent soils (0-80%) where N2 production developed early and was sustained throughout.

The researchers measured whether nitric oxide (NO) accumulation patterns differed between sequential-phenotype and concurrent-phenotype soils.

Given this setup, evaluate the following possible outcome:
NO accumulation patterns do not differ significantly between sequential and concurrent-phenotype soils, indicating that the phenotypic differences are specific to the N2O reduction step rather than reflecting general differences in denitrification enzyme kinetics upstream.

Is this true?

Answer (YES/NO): NO